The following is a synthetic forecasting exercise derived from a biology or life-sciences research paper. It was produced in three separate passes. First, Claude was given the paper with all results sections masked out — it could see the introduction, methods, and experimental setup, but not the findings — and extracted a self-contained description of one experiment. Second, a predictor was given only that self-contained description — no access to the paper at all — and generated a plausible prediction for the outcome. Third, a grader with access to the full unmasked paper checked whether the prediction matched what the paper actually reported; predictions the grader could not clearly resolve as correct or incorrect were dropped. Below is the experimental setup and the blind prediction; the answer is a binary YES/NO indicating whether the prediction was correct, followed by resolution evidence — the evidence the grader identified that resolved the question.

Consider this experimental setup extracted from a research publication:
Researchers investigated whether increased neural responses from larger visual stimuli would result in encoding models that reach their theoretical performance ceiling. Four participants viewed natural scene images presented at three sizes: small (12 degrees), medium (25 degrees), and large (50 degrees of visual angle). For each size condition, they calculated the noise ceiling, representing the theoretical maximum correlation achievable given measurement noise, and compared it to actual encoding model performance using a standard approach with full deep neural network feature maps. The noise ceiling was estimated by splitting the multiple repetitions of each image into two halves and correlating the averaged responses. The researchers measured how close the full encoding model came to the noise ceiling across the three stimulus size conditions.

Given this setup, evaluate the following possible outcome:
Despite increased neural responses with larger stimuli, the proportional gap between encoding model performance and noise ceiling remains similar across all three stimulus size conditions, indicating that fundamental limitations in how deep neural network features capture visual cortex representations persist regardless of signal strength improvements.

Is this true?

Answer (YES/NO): NO